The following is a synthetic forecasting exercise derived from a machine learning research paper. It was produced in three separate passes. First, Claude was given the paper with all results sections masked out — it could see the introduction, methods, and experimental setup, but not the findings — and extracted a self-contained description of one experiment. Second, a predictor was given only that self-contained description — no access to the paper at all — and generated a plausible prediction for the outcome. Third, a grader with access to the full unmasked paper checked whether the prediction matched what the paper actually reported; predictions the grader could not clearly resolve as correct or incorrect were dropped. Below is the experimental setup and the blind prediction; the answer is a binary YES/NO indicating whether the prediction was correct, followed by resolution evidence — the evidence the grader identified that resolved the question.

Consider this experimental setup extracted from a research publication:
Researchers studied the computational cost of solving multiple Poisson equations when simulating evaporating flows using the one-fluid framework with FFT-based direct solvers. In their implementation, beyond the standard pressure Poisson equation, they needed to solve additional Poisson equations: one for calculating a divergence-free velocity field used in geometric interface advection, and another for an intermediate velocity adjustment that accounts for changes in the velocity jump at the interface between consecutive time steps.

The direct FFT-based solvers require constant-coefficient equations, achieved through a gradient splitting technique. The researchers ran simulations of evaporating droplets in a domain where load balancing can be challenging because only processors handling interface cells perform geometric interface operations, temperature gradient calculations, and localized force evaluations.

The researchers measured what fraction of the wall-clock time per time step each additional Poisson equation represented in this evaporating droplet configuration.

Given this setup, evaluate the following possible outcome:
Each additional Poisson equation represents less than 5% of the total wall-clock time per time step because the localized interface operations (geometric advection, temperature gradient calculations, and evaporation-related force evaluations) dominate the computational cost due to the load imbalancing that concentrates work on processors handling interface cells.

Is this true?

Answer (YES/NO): NO